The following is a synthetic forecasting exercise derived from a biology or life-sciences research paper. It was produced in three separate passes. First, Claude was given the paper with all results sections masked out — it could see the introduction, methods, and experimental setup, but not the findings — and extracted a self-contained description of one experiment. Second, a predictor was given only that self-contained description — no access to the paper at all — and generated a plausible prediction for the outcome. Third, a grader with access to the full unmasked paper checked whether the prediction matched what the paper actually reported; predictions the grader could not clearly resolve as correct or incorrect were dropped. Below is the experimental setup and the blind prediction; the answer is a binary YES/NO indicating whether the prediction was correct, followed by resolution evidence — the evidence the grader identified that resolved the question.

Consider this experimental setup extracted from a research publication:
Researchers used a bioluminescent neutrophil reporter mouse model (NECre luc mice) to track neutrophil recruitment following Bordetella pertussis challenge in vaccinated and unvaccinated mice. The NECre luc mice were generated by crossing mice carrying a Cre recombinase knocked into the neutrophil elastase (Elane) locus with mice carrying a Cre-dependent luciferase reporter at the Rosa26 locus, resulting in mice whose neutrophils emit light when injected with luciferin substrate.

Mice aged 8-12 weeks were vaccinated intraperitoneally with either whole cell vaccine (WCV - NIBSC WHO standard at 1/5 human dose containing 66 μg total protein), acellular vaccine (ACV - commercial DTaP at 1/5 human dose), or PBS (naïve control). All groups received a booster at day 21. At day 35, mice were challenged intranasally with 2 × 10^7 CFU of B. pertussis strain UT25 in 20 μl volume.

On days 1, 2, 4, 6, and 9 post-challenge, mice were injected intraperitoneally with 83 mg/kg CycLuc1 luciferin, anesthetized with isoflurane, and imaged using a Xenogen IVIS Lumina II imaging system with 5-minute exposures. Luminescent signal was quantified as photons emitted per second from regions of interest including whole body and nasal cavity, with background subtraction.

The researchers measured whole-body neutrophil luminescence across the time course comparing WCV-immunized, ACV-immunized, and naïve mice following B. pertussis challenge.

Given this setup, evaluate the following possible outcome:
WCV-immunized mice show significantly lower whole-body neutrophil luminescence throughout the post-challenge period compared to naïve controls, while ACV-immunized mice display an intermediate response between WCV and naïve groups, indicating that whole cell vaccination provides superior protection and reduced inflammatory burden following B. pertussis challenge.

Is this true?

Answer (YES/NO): NO